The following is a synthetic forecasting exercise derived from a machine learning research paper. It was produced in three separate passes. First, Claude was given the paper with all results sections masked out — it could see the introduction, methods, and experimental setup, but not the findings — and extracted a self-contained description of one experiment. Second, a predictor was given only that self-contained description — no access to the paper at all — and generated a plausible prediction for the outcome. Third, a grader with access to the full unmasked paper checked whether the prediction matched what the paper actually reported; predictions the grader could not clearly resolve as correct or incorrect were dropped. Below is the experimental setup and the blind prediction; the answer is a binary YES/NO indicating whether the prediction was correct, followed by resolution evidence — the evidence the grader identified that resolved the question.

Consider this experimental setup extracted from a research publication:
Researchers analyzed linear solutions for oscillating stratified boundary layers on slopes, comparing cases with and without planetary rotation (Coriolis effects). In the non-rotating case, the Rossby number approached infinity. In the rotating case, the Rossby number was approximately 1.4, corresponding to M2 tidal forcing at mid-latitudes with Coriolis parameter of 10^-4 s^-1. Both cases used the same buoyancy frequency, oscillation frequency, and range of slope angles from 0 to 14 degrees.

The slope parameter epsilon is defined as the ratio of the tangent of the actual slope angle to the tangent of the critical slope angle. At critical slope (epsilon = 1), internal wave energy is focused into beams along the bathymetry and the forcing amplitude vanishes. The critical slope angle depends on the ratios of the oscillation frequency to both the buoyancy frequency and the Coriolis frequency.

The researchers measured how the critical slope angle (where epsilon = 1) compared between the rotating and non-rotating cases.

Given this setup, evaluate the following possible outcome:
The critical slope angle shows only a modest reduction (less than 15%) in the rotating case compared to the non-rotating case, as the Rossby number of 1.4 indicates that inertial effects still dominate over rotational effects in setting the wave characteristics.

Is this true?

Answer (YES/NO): NO